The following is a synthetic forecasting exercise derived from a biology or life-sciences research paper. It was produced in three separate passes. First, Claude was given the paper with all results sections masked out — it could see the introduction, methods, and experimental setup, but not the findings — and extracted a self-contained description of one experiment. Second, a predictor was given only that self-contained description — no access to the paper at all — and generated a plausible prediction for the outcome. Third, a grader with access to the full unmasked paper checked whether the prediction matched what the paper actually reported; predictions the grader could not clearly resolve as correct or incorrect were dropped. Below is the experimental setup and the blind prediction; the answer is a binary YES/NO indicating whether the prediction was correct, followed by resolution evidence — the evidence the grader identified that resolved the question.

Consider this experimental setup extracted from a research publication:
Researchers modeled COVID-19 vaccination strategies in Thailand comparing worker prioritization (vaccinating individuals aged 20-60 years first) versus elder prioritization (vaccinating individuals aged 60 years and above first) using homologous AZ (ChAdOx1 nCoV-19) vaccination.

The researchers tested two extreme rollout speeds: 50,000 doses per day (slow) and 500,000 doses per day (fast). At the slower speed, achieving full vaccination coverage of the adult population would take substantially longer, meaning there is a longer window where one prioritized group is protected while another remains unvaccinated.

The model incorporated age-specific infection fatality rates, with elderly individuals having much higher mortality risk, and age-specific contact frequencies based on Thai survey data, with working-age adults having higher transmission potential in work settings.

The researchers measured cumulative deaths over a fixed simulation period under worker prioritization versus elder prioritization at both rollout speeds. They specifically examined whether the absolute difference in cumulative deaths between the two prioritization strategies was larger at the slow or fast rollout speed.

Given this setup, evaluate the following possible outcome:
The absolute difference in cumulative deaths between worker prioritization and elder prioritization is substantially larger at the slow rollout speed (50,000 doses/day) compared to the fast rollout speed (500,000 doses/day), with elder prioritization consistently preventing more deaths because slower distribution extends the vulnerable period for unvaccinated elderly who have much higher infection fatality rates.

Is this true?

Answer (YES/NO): NO